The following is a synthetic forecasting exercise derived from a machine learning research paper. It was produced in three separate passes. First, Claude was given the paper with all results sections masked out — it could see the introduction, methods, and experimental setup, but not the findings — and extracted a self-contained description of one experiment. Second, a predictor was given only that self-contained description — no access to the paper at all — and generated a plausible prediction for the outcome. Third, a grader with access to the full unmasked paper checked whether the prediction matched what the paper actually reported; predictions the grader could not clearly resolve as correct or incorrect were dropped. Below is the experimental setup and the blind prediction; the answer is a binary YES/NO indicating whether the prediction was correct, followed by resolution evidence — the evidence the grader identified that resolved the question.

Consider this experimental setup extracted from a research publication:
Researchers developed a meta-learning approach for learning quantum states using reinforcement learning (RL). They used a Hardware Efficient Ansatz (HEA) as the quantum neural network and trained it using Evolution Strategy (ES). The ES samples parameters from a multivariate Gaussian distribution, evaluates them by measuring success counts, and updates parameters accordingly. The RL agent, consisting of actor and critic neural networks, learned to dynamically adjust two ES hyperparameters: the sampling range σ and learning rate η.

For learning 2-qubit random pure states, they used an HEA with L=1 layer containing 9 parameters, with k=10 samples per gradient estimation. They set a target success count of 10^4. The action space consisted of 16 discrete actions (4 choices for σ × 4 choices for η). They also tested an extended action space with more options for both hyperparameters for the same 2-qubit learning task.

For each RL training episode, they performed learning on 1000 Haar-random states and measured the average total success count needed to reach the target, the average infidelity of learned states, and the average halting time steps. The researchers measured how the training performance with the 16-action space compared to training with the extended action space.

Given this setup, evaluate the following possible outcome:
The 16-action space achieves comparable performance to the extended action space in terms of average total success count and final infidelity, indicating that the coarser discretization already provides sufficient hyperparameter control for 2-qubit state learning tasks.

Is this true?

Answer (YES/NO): NO